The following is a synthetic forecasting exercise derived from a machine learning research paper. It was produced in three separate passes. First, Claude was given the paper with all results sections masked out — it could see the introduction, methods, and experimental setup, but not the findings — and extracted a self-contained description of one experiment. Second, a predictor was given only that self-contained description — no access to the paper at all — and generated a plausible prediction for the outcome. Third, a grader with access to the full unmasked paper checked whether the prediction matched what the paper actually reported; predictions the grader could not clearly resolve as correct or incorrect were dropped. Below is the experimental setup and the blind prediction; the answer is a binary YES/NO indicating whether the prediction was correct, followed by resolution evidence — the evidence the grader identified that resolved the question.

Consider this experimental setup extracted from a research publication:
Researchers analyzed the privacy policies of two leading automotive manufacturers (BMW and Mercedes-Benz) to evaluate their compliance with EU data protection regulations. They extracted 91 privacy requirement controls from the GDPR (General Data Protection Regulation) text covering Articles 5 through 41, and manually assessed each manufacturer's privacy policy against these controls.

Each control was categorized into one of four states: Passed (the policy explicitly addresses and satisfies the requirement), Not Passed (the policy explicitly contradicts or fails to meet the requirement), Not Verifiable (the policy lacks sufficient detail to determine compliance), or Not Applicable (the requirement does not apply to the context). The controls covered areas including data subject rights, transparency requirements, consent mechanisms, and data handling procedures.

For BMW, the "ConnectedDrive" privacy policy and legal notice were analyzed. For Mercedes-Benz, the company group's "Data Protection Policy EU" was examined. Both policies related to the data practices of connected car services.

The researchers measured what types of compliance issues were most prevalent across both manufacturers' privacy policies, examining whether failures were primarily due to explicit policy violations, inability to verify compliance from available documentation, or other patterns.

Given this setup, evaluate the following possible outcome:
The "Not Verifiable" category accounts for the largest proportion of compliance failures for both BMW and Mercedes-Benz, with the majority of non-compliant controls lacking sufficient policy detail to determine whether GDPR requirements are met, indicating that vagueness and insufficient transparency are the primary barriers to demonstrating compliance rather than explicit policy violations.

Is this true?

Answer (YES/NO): YES